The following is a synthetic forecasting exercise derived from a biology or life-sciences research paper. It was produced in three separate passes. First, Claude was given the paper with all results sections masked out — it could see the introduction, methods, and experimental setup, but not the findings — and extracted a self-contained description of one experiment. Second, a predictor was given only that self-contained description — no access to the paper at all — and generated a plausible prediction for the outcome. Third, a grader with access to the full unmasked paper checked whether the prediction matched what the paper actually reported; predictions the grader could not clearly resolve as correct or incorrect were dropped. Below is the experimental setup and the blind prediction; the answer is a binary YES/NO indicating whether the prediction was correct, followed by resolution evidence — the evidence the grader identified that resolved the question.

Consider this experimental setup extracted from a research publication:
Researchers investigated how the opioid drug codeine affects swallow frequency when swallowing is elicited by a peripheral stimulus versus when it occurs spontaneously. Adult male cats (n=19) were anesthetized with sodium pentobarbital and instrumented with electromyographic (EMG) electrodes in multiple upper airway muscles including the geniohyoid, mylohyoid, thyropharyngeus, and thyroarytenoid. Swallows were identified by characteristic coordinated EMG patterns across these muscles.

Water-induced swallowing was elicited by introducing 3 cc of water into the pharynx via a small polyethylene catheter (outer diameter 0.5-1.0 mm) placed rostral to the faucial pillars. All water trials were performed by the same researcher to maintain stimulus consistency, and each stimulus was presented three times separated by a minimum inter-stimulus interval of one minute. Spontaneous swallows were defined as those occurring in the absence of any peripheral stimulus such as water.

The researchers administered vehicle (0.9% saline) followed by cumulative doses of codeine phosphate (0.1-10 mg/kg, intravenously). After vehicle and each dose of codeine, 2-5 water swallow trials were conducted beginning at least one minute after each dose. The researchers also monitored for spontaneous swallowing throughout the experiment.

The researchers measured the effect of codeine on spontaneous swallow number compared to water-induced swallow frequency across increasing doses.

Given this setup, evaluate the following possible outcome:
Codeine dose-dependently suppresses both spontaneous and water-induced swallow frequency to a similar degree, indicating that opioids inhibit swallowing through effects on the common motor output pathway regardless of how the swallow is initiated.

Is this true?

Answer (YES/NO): NO